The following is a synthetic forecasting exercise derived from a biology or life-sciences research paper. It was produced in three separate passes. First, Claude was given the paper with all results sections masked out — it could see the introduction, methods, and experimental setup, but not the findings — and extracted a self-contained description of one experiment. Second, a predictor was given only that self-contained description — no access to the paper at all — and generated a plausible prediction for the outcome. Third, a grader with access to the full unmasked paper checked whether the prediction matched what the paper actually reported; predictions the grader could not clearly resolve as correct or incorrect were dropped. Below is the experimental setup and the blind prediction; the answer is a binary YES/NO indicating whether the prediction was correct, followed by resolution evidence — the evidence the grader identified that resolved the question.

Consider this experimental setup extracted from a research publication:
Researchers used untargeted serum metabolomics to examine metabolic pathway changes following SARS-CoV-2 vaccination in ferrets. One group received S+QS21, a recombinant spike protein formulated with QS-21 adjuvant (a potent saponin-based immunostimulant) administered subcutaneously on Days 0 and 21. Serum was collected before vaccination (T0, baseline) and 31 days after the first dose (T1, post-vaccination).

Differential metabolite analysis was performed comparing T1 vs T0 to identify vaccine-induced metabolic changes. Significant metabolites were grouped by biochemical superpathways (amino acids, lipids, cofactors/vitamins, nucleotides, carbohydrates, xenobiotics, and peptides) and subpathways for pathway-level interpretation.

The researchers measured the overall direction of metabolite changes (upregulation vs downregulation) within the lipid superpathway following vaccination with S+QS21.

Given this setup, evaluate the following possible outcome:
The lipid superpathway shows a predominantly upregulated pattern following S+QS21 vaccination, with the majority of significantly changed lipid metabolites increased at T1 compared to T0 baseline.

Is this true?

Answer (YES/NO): NO